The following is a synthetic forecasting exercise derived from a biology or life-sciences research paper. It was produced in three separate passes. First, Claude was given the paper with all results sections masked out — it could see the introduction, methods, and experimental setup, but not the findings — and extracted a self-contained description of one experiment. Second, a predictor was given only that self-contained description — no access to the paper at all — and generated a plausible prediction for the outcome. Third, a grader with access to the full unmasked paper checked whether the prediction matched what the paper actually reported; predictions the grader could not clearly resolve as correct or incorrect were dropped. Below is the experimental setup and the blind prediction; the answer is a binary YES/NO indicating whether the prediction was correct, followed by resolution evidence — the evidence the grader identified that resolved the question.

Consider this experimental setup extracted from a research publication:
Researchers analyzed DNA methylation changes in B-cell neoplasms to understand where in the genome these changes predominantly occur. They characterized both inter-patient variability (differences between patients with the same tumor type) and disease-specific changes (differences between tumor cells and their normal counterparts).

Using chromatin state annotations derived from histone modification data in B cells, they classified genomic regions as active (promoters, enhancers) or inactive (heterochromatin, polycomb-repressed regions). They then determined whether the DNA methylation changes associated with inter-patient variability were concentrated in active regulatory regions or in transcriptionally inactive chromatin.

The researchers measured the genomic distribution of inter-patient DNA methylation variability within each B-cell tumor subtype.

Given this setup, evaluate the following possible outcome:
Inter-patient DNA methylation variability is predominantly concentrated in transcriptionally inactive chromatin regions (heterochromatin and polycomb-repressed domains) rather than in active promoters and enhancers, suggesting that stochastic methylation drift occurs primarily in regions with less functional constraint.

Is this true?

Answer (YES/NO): YES